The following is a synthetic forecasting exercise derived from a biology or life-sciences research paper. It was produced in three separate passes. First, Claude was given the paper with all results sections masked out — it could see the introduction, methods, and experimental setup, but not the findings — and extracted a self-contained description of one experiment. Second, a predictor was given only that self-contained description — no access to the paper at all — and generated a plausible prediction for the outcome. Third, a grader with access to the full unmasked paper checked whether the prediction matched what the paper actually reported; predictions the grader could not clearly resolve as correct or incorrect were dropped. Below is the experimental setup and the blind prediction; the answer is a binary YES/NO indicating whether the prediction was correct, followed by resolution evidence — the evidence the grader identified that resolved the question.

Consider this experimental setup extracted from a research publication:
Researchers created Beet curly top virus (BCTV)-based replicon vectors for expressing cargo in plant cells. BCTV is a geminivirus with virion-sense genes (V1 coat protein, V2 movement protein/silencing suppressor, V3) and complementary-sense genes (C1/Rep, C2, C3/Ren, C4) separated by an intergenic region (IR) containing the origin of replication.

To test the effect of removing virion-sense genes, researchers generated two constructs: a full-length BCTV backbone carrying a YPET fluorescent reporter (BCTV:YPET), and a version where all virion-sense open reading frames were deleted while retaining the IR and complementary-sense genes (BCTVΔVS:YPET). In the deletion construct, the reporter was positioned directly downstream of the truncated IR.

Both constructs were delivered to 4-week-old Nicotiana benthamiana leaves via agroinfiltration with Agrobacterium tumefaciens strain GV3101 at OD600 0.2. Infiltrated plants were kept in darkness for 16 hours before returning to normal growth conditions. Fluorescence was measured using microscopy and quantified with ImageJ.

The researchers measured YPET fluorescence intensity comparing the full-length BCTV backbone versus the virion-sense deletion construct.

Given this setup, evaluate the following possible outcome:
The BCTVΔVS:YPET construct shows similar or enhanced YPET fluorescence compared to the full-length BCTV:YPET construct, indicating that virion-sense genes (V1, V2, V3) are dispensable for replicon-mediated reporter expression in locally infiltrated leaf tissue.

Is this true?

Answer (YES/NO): YES